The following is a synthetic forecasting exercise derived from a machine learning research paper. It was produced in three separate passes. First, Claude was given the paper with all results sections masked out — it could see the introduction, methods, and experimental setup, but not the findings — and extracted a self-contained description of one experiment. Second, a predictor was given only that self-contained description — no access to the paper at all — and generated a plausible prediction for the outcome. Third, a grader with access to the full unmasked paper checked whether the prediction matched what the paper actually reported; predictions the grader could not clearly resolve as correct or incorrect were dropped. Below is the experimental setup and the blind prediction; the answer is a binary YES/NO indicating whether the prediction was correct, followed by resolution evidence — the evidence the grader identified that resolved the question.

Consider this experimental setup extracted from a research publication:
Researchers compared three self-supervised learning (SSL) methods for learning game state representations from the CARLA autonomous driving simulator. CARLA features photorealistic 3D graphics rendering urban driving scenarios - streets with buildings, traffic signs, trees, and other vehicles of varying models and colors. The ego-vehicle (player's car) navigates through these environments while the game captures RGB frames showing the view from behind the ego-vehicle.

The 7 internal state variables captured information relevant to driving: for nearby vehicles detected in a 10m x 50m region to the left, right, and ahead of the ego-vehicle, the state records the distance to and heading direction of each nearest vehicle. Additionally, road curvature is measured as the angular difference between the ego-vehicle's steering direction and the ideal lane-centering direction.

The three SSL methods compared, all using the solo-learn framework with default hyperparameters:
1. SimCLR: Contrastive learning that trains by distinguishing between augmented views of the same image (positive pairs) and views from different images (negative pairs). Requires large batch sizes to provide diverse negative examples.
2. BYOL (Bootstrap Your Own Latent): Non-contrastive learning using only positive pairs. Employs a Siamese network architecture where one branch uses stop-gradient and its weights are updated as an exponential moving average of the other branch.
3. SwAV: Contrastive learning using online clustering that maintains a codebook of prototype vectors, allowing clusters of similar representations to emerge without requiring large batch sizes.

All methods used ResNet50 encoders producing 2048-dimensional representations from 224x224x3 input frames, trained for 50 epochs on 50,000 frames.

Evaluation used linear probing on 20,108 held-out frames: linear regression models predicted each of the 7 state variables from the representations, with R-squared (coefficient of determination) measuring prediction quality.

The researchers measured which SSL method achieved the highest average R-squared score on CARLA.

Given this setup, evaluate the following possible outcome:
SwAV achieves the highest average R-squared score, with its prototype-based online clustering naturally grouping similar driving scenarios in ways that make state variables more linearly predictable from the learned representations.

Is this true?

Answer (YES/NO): NO